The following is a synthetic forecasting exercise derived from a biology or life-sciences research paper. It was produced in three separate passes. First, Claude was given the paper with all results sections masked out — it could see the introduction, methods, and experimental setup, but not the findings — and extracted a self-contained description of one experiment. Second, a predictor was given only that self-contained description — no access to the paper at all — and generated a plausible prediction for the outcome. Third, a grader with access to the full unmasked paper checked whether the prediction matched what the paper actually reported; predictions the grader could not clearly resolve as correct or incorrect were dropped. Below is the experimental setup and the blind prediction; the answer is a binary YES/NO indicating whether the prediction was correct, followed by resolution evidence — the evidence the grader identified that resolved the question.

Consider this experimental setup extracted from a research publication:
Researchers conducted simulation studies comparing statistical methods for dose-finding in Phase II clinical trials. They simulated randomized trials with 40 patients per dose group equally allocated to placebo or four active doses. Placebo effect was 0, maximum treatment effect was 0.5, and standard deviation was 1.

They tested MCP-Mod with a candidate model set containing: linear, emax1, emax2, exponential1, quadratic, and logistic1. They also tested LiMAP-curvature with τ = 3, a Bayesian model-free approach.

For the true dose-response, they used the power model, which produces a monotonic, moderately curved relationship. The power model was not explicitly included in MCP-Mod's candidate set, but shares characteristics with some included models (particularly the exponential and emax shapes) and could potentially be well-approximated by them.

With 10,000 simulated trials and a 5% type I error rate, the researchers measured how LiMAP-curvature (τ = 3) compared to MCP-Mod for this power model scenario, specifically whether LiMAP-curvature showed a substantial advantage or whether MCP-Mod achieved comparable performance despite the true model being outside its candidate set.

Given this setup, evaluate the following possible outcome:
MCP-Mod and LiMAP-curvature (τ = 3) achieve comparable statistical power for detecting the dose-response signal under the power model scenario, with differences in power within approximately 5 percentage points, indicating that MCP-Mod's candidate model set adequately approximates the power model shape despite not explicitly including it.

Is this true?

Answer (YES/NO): YES